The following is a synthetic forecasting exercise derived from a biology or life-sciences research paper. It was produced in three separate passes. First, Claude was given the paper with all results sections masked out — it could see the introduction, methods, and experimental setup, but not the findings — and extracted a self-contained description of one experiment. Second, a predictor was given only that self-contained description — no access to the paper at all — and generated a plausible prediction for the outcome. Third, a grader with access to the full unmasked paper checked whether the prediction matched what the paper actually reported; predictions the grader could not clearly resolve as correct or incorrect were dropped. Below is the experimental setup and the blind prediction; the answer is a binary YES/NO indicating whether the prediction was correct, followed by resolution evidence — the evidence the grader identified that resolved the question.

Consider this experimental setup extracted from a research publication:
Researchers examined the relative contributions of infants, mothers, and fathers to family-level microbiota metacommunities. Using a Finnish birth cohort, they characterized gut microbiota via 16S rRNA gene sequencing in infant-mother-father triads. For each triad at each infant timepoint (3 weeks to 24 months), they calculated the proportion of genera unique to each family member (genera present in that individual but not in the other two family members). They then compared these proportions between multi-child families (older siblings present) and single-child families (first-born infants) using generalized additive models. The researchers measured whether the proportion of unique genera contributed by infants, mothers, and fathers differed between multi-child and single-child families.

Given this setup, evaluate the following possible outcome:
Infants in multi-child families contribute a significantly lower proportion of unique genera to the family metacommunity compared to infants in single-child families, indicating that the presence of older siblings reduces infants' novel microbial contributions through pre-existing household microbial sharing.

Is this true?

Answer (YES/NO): NO